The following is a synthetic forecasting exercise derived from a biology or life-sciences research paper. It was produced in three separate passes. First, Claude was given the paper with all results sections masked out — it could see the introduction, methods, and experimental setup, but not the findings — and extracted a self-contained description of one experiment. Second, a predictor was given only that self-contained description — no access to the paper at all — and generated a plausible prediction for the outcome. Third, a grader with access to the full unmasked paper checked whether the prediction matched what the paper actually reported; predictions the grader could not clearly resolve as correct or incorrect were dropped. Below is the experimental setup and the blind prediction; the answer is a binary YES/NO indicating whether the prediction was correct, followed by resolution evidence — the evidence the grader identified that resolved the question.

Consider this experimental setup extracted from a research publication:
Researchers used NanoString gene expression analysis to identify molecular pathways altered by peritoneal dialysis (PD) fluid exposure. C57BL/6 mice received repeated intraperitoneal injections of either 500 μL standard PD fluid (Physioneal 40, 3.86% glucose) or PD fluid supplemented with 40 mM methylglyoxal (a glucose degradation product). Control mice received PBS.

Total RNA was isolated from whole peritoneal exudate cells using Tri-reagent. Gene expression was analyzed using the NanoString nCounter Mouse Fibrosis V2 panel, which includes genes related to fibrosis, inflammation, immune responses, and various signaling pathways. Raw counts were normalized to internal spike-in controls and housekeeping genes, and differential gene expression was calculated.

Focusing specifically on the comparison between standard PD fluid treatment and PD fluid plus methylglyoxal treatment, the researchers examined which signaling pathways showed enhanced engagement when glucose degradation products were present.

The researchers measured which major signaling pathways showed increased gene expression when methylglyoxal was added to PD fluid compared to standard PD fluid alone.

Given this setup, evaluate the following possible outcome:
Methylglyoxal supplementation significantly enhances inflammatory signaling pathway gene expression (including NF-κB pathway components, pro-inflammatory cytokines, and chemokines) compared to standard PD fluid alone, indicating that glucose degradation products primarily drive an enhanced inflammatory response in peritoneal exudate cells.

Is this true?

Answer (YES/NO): NO